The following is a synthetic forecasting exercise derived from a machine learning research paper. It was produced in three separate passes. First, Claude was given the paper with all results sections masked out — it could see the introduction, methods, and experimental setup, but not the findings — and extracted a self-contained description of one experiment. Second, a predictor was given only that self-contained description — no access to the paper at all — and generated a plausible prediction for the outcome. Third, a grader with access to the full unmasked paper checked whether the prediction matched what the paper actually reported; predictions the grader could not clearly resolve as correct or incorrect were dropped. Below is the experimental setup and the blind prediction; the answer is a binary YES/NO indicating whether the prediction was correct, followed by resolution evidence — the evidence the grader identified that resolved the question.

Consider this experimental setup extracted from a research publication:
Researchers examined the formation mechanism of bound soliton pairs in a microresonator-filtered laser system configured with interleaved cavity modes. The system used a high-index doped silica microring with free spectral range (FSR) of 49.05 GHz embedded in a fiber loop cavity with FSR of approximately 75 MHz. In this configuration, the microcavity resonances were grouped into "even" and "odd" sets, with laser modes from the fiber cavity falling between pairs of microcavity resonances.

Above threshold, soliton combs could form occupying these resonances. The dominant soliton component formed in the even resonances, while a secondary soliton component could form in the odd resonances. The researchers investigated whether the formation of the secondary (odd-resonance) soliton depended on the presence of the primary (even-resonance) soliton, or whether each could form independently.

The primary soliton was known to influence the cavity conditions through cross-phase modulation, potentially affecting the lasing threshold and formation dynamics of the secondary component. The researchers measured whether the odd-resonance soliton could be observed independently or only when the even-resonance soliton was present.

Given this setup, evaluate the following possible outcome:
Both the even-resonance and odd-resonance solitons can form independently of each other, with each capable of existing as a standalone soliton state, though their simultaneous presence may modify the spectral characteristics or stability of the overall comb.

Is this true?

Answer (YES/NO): NO